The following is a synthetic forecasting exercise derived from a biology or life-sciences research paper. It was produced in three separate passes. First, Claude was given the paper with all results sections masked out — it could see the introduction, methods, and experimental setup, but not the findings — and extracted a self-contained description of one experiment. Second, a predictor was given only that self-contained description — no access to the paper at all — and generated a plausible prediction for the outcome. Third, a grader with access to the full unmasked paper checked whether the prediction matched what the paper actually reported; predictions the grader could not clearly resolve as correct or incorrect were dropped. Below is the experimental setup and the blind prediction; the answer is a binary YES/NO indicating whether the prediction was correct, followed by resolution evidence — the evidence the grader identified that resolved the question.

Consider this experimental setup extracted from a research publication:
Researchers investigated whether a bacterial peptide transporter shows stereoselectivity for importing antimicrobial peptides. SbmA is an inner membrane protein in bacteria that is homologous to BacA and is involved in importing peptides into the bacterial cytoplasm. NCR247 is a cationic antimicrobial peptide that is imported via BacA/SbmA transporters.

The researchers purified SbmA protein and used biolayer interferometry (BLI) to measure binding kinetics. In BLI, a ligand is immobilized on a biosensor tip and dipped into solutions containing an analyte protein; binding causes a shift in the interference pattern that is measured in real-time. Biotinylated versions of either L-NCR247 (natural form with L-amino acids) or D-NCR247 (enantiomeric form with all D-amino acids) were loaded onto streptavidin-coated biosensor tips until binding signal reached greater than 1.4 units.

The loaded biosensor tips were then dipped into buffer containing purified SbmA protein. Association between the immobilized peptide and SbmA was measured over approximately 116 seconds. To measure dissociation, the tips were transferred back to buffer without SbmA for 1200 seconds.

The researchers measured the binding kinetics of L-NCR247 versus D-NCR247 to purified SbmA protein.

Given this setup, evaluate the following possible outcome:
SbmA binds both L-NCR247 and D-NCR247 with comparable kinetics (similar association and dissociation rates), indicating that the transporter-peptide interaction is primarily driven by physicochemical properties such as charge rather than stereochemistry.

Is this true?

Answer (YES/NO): YES